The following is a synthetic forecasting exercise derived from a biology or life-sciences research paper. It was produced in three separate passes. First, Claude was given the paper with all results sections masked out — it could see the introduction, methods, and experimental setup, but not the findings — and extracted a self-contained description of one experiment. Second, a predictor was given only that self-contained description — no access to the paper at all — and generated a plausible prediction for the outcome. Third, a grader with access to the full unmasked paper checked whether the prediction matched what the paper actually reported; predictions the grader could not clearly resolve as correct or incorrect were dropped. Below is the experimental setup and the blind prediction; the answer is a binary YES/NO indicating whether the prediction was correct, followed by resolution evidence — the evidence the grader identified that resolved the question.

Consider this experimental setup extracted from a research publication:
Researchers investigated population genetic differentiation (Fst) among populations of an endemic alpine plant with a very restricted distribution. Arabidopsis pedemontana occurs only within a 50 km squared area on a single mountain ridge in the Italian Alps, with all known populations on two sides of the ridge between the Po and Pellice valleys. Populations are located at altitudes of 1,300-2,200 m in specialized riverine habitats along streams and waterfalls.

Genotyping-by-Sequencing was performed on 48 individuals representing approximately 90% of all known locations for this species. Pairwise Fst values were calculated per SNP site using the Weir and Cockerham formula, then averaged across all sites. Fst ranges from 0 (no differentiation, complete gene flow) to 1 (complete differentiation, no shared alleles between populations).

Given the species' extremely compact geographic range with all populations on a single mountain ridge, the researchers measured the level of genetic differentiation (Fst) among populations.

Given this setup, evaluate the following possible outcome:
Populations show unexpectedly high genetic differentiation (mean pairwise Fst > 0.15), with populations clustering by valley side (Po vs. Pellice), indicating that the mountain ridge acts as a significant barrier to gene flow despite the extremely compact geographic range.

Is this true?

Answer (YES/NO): NO